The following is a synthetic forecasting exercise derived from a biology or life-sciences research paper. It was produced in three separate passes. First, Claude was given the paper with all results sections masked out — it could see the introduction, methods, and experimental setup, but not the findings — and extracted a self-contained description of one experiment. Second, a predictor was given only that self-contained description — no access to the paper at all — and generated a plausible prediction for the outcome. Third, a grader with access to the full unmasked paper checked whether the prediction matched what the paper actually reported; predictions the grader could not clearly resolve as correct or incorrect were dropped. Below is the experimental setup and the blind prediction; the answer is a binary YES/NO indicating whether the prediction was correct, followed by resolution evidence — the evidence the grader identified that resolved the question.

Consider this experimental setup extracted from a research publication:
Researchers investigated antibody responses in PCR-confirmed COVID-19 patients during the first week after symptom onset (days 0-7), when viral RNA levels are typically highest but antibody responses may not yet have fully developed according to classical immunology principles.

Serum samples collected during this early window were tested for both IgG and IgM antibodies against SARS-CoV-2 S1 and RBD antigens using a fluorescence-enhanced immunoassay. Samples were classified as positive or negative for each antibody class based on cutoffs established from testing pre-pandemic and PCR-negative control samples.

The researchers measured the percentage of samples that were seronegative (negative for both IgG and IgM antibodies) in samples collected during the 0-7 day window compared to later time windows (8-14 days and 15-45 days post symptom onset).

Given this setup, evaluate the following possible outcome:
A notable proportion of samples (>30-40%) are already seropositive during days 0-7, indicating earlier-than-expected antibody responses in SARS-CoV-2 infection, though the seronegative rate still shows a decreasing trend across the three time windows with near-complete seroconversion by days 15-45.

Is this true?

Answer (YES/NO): NO